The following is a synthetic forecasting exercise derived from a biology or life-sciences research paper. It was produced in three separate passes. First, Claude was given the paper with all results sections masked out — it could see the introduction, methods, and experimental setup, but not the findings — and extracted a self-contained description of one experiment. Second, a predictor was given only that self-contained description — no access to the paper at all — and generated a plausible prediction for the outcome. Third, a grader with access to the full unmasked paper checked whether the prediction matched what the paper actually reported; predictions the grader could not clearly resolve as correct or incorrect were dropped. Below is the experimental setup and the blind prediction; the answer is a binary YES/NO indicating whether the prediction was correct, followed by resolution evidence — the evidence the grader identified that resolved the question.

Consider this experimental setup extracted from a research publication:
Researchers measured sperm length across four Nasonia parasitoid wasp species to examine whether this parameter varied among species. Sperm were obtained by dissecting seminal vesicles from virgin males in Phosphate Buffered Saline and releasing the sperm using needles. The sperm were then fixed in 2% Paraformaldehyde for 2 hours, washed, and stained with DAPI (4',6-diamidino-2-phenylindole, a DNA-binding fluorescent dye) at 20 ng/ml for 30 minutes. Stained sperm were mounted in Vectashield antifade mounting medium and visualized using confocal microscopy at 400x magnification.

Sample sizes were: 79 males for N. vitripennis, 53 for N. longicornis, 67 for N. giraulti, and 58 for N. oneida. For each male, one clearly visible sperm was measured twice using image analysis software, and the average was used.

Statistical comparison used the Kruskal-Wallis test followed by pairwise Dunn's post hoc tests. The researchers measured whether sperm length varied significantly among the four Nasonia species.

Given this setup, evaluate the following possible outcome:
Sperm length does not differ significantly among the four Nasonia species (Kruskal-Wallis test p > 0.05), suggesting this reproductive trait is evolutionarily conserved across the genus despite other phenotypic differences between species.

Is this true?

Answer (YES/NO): NO